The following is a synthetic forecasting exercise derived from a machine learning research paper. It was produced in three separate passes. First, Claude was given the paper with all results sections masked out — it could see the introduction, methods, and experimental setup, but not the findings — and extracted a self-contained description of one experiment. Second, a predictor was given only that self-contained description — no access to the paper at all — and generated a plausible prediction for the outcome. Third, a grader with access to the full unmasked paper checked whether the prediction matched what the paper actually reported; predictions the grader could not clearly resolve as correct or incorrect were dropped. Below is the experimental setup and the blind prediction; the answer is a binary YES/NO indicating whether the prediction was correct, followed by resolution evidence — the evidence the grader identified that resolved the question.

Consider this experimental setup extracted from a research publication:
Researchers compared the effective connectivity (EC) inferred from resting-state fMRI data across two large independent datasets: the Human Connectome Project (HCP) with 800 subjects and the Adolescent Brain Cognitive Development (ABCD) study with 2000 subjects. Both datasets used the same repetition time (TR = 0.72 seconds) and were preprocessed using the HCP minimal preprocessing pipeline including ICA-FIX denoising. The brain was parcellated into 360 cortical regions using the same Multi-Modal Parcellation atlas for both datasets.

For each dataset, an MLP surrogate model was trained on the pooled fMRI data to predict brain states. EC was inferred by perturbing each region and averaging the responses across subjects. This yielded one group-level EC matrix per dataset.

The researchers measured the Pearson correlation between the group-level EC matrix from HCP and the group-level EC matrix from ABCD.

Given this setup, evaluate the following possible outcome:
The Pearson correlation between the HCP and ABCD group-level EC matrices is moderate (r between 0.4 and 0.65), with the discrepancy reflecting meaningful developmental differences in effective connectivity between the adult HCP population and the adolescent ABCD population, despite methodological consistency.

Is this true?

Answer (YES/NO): NO